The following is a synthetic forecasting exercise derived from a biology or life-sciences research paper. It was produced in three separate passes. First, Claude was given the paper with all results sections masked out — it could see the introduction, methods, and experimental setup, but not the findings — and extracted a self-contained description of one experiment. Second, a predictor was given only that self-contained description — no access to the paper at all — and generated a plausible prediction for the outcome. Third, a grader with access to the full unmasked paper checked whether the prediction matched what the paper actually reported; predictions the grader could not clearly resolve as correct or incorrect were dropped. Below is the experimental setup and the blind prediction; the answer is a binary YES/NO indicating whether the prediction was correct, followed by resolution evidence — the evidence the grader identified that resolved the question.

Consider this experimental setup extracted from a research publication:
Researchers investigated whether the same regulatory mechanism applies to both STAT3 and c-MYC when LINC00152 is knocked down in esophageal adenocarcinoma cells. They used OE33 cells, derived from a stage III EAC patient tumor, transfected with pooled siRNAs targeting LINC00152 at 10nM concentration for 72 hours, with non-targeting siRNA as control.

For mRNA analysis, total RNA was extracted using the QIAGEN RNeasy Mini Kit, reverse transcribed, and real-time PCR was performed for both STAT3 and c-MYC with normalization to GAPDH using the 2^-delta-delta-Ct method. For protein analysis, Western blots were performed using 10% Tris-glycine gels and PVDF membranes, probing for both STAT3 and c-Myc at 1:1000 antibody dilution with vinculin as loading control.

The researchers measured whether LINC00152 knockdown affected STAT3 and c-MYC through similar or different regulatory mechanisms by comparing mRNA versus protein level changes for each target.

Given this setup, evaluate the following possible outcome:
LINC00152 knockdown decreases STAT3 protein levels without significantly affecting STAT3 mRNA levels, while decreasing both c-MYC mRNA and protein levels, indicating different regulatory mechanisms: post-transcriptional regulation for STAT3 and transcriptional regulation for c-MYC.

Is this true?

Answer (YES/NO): NO